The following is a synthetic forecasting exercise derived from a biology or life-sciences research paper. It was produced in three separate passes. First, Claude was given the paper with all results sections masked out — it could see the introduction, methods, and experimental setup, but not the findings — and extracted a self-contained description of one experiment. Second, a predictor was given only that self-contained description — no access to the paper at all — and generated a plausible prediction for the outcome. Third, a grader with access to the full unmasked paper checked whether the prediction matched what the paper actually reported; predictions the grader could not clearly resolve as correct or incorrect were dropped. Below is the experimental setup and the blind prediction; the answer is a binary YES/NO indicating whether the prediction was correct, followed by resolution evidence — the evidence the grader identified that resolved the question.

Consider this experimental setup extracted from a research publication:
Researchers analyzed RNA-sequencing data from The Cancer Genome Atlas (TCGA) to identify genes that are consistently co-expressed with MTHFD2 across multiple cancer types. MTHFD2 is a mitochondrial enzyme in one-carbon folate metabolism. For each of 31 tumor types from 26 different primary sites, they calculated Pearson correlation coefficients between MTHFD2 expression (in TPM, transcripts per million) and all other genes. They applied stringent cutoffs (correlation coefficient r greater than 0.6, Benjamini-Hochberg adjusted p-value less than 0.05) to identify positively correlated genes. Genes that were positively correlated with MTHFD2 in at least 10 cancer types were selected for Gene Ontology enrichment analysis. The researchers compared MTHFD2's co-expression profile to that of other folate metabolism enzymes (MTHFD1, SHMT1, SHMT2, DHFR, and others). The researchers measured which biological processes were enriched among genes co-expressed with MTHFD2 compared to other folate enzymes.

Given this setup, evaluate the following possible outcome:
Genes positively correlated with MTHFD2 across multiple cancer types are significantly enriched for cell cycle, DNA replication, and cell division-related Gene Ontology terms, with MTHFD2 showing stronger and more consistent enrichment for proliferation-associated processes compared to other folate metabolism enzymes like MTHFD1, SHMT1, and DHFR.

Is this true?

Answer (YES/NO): YES